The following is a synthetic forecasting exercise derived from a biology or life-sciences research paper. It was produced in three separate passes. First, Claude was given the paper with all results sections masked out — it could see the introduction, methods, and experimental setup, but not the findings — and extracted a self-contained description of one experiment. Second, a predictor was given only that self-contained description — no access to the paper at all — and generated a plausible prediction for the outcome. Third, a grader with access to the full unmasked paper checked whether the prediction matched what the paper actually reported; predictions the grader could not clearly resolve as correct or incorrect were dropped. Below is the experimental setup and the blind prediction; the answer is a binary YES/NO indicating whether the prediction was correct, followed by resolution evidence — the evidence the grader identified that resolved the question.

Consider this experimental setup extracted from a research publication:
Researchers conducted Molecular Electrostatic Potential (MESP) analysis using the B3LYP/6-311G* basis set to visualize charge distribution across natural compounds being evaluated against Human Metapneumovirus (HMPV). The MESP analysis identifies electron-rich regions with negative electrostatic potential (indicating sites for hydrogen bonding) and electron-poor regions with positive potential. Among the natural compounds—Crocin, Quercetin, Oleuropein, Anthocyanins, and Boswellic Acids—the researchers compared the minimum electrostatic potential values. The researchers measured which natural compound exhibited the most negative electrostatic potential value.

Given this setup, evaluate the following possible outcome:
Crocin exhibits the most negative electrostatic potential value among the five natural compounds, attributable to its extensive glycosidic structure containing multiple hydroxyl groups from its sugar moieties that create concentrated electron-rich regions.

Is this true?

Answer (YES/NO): NO